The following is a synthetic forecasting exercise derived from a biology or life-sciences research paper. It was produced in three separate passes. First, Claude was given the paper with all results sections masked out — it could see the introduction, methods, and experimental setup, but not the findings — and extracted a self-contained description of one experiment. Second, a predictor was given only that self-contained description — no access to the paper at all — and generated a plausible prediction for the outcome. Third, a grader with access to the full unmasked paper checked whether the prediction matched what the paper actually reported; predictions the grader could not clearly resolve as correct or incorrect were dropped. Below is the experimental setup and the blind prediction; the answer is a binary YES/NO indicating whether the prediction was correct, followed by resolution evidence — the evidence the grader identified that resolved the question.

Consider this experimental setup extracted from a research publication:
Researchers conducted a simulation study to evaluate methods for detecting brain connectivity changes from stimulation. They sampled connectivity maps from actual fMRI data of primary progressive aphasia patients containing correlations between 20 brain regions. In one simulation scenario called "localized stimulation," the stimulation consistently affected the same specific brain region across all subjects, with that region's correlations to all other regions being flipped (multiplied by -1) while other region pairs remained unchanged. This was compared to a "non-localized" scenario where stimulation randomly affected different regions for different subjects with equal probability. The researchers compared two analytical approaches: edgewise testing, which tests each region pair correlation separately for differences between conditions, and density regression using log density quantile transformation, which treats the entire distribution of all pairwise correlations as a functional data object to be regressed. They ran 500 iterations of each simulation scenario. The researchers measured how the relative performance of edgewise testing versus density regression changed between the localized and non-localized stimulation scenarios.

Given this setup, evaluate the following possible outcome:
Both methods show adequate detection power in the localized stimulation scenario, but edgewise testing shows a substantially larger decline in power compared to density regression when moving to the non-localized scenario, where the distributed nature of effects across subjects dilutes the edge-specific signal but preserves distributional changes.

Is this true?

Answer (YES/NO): YES